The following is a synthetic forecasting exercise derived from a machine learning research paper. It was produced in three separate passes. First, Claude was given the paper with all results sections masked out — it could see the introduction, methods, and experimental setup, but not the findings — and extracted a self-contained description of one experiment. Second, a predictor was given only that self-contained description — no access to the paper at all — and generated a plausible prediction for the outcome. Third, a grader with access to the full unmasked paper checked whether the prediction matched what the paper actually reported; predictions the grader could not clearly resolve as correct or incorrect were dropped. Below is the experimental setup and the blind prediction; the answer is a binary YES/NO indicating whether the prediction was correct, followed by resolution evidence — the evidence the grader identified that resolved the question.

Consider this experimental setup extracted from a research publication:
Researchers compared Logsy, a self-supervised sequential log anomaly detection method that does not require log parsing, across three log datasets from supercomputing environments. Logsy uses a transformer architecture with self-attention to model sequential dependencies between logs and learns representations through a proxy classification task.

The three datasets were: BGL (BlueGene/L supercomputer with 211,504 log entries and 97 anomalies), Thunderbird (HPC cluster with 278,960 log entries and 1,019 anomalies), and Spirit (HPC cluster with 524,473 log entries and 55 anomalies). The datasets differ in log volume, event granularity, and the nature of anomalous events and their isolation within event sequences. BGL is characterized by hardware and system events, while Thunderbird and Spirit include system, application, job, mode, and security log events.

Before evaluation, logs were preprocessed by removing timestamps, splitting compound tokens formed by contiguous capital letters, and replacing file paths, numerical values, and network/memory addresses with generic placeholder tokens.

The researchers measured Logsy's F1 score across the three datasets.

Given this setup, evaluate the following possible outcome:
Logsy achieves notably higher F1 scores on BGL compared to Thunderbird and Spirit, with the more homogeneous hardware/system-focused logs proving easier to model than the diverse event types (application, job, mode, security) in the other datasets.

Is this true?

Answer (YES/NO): NO